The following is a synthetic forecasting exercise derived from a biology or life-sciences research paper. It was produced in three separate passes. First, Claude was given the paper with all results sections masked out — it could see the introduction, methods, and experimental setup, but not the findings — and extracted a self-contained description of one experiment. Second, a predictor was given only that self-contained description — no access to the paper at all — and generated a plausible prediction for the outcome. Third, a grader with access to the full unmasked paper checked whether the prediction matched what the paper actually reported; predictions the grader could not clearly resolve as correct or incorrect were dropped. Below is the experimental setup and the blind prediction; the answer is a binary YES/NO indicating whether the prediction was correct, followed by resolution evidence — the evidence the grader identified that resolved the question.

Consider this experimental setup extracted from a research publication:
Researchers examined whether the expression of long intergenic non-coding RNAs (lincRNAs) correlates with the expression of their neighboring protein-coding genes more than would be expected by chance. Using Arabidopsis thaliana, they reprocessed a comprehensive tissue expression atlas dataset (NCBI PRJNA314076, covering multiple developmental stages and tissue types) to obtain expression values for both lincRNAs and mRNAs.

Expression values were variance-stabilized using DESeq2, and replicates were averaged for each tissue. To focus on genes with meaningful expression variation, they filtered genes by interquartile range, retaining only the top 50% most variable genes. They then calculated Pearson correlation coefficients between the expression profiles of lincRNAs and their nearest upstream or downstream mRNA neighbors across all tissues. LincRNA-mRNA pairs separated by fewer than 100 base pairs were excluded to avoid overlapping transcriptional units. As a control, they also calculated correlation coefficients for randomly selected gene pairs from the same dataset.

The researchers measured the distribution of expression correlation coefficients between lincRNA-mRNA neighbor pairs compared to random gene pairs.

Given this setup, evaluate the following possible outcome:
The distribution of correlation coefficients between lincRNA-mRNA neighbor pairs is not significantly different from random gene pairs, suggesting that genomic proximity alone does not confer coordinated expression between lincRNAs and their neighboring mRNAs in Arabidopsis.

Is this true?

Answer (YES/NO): NO